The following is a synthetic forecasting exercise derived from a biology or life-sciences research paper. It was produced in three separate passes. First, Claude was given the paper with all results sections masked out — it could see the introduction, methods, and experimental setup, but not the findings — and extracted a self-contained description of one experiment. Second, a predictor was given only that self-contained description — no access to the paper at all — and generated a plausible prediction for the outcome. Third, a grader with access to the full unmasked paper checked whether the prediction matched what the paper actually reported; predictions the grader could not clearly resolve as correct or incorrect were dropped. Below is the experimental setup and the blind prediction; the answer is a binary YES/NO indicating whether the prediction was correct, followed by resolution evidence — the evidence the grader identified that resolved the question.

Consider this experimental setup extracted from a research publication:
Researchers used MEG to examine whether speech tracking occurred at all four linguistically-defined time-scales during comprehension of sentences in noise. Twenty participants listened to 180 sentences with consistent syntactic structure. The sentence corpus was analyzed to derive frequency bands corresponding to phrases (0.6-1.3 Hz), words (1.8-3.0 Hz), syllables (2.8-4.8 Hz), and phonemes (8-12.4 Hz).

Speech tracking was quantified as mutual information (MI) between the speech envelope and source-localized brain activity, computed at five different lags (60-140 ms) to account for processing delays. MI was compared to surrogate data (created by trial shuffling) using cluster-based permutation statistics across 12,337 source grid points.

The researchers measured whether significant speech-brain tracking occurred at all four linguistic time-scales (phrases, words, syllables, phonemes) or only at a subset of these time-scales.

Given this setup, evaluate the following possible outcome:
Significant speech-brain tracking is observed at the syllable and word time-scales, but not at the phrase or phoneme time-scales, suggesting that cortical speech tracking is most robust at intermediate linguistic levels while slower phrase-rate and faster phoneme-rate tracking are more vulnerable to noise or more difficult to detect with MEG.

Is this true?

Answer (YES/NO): NO